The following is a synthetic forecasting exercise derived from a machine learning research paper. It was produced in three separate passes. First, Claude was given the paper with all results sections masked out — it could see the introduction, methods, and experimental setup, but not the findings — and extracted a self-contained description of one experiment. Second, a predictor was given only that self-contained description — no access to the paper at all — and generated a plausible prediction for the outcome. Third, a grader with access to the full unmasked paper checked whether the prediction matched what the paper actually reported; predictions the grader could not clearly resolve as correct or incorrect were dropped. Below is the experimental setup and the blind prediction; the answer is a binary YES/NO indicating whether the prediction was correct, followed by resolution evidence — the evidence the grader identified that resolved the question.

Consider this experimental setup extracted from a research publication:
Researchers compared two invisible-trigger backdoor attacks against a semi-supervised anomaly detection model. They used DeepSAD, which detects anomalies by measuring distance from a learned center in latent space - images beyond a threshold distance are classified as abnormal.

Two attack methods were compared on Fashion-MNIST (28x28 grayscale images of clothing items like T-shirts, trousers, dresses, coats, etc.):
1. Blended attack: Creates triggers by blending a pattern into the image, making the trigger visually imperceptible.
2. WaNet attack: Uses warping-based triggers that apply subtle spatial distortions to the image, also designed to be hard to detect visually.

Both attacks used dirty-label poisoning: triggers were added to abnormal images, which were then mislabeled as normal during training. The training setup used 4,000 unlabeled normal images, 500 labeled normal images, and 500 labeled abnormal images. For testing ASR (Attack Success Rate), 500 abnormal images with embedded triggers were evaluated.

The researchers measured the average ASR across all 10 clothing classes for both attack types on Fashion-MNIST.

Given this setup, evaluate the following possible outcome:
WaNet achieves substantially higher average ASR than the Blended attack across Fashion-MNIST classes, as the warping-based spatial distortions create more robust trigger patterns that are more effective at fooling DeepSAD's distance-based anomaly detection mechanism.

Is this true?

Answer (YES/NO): NO